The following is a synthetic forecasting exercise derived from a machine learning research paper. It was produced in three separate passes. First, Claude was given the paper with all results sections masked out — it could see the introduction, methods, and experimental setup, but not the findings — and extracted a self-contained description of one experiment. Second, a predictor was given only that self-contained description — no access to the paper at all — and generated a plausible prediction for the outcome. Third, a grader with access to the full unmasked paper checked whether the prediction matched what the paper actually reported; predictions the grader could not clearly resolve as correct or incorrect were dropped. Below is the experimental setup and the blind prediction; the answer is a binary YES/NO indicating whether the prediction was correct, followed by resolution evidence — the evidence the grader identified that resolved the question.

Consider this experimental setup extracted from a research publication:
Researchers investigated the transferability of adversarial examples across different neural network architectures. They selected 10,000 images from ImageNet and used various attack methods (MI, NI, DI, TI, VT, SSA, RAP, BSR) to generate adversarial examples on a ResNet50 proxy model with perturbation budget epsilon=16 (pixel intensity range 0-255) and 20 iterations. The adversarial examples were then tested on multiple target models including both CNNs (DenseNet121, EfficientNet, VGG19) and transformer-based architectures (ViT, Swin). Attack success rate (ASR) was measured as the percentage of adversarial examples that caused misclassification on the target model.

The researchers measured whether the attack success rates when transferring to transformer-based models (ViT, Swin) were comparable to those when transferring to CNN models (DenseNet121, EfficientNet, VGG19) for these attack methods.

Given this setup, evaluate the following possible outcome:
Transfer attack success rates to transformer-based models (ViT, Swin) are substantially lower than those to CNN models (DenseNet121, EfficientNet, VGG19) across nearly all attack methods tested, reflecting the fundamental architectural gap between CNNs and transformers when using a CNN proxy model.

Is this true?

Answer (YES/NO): YES